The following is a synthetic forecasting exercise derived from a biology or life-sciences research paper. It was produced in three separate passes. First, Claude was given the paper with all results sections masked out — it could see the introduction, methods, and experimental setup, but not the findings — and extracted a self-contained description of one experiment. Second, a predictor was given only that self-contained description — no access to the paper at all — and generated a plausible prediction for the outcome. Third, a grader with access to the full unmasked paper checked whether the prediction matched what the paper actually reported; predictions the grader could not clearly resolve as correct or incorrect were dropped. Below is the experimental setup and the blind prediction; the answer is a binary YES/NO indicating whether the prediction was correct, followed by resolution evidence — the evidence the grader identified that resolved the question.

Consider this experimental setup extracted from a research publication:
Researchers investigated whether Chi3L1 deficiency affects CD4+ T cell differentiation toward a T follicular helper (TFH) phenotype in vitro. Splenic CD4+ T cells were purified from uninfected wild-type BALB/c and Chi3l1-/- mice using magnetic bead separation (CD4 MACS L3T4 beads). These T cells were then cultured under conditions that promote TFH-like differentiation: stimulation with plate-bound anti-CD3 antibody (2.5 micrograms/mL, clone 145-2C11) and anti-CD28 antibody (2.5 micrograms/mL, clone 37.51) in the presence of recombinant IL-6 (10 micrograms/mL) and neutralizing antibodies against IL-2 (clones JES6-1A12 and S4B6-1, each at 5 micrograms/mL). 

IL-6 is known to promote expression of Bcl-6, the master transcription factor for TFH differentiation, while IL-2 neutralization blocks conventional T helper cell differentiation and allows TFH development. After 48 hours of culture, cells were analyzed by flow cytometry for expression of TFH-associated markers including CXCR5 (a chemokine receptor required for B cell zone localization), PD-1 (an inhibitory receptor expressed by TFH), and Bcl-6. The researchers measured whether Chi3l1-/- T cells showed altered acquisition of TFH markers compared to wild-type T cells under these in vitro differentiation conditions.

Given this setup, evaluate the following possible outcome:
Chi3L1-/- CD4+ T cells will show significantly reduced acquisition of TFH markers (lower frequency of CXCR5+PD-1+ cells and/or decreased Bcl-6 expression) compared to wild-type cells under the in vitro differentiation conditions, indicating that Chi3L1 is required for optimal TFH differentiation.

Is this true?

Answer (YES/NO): NO